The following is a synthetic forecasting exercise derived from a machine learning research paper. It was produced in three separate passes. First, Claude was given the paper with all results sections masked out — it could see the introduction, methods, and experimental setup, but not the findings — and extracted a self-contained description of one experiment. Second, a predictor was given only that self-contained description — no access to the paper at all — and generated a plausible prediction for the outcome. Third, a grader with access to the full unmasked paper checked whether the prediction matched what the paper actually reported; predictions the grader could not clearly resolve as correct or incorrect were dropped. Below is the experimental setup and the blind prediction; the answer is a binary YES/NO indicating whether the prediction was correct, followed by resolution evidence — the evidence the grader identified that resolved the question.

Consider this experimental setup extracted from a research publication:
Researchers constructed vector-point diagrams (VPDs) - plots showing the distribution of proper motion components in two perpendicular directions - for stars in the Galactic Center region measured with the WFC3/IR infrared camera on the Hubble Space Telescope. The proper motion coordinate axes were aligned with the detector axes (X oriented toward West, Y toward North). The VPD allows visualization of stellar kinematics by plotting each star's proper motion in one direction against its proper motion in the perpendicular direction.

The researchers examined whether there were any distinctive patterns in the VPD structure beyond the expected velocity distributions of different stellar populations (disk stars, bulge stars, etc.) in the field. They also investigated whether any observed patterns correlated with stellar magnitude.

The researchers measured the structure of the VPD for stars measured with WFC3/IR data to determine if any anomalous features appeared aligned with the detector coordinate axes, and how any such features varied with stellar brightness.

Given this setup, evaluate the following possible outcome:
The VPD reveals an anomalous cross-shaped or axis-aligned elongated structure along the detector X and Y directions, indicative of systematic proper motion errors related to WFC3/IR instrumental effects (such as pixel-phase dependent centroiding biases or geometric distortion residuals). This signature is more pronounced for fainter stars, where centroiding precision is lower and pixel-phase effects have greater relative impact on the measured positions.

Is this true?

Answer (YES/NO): YES